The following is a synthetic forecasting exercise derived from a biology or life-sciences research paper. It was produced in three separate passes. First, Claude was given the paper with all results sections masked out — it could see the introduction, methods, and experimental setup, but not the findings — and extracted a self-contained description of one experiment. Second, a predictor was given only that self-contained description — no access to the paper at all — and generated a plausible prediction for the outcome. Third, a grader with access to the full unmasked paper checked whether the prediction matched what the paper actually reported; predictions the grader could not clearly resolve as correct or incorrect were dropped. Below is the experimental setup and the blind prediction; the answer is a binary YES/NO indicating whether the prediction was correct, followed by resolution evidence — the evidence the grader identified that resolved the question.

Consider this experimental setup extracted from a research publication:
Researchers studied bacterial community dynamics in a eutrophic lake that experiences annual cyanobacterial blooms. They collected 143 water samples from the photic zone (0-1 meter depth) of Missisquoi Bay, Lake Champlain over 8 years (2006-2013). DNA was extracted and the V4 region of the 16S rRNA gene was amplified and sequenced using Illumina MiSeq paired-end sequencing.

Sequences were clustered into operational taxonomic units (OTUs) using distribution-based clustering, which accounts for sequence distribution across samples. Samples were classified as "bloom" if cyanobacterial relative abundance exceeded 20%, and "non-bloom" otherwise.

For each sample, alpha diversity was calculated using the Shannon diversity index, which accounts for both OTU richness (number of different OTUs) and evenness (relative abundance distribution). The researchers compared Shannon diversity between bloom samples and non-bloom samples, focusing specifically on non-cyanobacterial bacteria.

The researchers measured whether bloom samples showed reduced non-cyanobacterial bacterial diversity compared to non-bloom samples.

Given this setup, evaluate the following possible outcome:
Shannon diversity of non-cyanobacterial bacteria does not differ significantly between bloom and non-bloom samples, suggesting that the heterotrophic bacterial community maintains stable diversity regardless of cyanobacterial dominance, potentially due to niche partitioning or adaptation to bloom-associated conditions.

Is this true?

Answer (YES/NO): YES